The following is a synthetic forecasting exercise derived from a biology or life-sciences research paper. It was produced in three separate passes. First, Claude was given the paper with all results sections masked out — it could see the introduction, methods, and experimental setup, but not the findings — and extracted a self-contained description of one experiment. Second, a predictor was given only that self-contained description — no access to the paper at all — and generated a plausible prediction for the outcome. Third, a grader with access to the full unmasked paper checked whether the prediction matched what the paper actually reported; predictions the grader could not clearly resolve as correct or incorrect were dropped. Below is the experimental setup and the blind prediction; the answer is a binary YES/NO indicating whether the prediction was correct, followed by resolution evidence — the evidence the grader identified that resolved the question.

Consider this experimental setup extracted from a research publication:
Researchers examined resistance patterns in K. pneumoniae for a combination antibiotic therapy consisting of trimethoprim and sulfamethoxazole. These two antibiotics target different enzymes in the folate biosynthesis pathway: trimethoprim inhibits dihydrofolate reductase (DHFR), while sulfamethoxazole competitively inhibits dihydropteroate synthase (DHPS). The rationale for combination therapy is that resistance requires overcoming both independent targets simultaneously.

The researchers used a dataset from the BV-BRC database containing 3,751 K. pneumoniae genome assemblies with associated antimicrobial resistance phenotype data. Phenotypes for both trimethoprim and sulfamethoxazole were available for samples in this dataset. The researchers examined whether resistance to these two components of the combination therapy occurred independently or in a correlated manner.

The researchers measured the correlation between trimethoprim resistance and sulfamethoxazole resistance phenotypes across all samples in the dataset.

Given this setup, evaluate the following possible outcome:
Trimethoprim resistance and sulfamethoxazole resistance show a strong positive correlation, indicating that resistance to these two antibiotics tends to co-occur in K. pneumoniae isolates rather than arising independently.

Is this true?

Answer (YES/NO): YES